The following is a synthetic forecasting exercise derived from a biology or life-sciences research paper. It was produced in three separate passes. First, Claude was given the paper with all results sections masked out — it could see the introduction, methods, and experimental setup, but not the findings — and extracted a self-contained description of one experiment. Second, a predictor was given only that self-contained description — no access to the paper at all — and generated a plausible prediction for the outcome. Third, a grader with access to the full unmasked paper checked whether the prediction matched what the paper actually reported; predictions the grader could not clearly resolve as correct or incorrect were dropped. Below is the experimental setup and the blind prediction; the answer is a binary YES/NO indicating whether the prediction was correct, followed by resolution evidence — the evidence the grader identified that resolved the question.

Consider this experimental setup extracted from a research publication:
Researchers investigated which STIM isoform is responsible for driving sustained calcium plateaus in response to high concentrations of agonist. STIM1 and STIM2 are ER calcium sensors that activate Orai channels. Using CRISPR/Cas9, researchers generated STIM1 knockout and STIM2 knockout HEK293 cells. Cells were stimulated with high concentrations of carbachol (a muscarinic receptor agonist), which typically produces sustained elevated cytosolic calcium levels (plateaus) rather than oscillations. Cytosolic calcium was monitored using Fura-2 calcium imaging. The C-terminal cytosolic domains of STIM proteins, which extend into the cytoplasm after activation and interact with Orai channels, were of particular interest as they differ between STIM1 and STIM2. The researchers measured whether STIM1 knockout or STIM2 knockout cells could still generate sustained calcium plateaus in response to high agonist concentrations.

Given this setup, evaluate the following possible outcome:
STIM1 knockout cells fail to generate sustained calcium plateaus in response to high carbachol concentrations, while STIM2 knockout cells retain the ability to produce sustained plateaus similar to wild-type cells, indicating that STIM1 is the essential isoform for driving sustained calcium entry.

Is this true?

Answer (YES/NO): YES